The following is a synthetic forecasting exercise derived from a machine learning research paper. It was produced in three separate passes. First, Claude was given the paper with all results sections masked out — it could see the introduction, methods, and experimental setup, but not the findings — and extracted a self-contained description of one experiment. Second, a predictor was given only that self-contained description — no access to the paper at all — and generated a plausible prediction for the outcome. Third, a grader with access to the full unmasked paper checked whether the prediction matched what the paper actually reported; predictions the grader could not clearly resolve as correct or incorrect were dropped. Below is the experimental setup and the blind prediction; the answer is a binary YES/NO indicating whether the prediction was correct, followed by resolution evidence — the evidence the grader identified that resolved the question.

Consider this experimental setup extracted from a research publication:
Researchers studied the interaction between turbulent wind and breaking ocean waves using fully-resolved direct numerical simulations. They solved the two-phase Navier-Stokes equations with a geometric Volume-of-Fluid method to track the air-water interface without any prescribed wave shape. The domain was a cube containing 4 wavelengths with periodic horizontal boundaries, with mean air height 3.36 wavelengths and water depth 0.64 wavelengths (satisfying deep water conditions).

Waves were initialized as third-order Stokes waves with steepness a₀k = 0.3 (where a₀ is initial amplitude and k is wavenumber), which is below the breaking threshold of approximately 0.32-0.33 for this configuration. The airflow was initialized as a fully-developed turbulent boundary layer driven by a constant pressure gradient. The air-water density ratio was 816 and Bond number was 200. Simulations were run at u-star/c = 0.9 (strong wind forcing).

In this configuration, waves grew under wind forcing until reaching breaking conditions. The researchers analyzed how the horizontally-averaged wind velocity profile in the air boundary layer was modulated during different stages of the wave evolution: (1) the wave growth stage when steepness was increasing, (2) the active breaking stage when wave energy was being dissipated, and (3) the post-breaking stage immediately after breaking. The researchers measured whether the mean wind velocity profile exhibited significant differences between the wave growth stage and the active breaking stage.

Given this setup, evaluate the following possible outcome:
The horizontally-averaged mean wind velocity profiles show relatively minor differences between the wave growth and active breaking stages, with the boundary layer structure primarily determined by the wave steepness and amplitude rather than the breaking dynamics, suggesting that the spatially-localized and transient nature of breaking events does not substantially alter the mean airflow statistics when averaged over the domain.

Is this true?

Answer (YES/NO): NO